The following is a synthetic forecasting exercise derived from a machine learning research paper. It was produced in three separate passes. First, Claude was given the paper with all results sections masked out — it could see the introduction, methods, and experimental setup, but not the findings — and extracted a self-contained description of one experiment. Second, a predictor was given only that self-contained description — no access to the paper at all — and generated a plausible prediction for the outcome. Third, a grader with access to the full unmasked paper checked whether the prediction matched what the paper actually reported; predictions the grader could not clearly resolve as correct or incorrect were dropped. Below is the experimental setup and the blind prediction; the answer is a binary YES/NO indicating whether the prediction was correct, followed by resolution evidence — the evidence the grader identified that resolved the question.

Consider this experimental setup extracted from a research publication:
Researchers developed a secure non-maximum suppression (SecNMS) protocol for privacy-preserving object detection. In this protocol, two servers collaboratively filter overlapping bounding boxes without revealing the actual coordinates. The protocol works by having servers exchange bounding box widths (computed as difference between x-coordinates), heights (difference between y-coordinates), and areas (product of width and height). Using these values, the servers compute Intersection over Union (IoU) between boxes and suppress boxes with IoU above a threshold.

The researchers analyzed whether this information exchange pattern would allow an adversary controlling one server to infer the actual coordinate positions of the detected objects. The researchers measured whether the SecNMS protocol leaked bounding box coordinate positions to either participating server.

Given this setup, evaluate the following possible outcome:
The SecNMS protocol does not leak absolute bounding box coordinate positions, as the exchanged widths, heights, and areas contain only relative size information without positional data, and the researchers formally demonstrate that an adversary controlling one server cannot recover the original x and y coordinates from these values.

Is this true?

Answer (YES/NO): YES